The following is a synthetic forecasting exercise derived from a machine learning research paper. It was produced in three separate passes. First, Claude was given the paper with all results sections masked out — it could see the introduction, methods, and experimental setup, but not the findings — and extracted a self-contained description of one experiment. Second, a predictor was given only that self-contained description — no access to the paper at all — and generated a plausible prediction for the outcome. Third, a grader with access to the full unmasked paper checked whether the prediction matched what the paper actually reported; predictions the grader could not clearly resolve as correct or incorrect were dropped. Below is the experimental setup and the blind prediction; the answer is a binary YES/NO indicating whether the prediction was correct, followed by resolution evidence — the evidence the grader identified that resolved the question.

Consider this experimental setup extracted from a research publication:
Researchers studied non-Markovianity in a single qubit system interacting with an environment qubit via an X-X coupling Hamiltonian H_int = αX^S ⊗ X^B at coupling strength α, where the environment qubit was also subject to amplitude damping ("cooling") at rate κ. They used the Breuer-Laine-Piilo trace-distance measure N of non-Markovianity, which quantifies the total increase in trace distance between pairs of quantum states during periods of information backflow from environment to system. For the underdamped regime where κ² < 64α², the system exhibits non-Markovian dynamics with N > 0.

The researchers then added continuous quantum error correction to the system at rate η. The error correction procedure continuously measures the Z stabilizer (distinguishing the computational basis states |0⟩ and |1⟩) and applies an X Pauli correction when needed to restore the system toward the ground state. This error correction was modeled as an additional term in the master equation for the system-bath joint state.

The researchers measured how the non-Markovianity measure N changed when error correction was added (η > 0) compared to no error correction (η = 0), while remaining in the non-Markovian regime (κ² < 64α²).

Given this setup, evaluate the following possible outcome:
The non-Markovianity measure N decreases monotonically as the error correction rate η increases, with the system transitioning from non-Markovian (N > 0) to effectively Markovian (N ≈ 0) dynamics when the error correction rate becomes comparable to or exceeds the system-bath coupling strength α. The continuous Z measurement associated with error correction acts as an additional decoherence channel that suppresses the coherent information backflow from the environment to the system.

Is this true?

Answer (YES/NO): YES